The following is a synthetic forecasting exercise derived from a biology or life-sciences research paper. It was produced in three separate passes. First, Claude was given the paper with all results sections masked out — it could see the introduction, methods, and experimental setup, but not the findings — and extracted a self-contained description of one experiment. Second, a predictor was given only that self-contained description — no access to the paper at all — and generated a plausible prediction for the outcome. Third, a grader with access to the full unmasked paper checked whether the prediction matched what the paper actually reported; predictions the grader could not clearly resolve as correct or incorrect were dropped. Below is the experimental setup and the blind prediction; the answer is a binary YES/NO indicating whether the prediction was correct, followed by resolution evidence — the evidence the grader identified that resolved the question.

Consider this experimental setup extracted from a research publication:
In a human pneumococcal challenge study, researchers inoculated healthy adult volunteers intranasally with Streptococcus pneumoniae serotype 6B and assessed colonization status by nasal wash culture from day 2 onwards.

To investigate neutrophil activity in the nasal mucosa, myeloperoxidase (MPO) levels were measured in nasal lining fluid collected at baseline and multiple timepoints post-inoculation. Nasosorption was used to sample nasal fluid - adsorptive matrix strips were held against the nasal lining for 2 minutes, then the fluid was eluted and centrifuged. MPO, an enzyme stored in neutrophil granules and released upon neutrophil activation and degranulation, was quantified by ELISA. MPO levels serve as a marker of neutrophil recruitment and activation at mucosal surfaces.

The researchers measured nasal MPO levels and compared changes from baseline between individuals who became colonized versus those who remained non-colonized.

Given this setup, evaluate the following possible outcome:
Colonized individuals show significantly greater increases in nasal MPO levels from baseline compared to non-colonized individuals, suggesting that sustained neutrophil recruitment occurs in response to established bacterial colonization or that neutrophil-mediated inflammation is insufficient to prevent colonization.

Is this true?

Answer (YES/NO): NO